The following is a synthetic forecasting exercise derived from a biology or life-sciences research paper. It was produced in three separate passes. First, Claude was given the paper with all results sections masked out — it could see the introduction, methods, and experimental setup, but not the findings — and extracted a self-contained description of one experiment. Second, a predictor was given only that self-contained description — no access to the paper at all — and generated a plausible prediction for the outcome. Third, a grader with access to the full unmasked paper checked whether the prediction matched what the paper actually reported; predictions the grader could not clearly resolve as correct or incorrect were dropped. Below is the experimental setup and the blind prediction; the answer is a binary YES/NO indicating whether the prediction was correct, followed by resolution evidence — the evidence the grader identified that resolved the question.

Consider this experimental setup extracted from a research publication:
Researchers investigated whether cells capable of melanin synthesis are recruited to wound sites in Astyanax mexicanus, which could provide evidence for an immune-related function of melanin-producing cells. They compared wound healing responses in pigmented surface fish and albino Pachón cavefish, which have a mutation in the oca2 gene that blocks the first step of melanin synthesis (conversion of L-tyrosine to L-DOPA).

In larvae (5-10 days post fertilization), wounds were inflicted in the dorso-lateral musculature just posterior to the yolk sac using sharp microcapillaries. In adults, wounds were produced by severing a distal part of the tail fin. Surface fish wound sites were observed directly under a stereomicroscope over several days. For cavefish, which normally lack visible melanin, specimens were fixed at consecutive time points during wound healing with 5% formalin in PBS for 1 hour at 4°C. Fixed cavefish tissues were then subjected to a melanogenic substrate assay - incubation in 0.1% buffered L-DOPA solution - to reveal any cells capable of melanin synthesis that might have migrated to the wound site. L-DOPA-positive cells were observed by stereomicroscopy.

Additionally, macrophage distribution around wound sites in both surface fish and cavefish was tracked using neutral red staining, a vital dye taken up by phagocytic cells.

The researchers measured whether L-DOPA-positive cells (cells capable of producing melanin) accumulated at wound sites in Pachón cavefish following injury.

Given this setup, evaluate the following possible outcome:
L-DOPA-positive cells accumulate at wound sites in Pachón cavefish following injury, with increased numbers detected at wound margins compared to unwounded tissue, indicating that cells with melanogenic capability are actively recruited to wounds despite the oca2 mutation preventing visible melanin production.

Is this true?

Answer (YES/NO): YES